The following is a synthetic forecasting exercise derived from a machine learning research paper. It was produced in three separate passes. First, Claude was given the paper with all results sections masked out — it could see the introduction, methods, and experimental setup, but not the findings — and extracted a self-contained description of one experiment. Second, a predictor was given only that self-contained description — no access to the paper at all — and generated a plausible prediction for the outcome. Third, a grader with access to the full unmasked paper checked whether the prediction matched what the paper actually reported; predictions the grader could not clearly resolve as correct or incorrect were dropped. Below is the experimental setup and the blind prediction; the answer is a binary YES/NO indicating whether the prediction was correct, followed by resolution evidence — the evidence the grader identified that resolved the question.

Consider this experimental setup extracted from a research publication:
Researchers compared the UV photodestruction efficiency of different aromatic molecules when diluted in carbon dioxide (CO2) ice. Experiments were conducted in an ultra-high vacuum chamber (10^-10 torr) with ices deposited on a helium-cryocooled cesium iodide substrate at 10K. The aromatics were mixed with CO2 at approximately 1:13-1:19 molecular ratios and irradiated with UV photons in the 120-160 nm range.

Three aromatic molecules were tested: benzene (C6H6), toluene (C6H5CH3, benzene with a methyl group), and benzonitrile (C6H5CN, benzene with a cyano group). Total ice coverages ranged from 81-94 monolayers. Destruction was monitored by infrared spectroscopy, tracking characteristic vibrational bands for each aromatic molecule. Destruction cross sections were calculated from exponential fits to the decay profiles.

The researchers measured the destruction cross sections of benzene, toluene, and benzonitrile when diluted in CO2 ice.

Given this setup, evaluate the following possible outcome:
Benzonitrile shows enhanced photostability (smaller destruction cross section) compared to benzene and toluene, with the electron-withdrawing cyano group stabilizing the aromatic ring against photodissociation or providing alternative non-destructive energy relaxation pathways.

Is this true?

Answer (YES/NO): NO